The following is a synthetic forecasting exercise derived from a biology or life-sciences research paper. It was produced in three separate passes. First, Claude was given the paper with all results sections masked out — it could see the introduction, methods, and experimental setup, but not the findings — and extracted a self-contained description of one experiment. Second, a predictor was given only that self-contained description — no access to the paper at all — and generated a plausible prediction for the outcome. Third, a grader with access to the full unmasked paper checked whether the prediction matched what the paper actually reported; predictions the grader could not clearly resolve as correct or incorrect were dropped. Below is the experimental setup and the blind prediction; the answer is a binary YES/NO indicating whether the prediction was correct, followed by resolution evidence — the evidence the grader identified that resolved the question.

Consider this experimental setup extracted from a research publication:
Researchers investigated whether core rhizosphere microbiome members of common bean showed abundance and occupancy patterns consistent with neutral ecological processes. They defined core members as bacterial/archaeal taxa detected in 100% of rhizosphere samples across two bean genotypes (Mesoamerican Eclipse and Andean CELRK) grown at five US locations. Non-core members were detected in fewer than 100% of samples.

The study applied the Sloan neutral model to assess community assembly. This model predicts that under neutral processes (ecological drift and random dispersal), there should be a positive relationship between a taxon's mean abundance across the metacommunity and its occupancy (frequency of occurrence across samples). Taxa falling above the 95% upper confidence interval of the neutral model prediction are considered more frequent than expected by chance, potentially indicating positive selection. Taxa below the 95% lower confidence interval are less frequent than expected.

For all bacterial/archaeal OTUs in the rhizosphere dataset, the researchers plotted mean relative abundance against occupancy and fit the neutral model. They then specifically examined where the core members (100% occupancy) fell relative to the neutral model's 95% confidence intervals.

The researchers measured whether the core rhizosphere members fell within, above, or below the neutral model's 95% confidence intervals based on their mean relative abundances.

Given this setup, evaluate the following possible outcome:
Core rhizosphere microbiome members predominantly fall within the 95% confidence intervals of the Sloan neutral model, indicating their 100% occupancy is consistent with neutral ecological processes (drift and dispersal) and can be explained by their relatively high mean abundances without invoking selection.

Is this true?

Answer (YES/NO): NO